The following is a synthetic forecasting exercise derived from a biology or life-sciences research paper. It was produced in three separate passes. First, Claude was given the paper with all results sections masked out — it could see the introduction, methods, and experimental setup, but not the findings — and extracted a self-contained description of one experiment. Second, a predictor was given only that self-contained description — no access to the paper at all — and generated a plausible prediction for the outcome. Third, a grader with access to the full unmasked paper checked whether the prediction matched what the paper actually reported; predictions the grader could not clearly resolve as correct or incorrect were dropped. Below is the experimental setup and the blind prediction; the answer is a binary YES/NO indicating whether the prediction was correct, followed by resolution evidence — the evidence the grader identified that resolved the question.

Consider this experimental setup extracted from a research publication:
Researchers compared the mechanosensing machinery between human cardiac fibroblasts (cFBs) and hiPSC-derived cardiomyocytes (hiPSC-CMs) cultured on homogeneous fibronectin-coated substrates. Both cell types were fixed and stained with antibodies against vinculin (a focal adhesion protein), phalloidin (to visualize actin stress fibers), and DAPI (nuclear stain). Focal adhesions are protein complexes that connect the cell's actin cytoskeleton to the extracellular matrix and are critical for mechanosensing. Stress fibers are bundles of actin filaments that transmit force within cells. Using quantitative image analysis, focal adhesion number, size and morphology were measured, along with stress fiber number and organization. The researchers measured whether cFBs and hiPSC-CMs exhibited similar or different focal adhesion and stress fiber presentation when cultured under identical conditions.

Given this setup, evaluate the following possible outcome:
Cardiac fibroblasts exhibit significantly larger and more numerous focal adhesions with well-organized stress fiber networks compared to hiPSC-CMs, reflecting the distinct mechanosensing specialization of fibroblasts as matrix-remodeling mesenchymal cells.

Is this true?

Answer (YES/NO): NO